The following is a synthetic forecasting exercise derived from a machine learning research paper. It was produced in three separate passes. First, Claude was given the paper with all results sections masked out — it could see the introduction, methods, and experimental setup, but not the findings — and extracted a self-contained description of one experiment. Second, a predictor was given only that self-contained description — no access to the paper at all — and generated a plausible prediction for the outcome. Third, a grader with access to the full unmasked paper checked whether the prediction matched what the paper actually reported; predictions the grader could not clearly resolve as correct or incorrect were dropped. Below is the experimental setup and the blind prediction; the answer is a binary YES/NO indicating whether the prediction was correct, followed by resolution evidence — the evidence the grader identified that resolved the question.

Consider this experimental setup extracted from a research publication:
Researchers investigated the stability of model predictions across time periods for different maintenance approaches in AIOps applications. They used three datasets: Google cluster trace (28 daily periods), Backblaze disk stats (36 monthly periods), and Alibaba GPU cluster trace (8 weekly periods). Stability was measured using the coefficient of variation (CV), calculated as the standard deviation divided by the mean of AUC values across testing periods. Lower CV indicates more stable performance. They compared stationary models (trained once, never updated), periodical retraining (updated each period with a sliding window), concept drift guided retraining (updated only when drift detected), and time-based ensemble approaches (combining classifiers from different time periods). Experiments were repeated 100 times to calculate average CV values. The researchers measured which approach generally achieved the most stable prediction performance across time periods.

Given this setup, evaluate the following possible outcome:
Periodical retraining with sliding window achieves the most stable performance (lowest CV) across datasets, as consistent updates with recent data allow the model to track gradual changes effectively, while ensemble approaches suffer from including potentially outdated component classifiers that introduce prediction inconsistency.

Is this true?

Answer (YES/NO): YES